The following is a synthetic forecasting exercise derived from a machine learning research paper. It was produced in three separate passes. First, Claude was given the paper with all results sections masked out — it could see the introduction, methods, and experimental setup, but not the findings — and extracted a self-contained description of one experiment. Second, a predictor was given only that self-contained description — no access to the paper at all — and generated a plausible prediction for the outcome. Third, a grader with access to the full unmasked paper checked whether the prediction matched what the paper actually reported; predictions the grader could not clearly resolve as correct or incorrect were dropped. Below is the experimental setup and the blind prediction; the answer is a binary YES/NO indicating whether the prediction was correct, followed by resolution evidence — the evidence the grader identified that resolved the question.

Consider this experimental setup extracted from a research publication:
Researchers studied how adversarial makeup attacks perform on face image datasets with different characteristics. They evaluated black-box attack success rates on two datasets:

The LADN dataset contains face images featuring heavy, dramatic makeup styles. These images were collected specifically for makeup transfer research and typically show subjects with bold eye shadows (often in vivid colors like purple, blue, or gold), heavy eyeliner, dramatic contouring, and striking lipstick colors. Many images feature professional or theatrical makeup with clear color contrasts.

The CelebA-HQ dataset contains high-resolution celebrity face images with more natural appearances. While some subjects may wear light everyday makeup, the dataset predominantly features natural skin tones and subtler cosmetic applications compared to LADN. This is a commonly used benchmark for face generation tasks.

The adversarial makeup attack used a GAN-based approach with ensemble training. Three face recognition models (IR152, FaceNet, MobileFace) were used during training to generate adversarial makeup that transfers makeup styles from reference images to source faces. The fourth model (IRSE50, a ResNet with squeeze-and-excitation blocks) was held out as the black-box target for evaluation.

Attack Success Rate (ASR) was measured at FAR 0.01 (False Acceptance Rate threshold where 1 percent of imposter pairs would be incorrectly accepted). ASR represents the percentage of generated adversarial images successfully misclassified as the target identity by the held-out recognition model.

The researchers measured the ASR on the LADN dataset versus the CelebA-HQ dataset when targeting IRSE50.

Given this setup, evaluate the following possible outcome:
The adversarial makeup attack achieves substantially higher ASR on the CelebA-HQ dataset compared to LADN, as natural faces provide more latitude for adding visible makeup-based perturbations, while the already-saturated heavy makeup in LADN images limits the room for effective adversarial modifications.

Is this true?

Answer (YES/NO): NO